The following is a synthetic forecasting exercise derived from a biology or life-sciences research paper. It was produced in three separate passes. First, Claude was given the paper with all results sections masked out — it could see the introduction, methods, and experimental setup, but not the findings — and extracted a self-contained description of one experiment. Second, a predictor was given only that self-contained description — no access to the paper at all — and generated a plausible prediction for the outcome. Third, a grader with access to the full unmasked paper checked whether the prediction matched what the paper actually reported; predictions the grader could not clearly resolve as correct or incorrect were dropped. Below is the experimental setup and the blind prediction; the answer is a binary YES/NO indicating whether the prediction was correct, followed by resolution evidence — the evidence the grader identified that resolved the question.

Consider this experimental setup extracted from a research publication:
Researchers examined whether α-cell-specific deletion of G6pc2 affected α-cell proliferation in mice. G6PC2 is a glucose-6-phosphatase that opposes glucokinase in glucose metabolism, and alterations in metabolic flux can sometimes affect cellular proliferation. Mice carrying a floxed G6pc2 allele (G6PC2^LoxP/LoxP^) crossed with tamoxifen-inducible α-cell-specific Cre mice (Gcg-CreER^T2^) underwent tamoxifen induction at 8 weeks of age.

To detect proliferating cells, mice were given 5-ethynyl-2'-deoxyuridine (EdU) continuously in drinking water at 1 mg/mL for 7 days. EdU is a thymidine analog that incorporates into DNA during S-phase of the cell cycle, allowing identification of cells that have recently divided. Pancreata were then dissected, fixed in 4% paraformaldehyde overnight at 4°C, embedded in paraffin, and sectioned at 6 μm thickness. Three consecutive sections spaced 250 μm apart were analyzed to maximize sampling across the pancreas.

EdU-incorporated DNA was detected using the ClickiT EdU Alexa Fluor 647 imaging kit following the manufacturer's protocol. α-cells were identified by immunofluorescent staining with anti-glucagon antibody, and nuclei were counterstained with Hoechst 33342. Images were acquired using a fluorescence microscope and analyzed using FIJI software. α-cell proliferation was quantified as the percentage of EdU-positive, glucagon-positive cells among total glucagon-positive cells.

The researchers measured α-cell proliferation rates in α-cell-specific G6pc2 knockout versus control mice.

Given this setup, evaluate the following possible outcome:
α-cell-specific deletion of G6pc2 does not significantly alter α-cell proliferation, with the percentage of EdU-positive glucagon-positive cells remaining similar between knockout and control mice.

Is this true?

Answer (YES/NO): YES